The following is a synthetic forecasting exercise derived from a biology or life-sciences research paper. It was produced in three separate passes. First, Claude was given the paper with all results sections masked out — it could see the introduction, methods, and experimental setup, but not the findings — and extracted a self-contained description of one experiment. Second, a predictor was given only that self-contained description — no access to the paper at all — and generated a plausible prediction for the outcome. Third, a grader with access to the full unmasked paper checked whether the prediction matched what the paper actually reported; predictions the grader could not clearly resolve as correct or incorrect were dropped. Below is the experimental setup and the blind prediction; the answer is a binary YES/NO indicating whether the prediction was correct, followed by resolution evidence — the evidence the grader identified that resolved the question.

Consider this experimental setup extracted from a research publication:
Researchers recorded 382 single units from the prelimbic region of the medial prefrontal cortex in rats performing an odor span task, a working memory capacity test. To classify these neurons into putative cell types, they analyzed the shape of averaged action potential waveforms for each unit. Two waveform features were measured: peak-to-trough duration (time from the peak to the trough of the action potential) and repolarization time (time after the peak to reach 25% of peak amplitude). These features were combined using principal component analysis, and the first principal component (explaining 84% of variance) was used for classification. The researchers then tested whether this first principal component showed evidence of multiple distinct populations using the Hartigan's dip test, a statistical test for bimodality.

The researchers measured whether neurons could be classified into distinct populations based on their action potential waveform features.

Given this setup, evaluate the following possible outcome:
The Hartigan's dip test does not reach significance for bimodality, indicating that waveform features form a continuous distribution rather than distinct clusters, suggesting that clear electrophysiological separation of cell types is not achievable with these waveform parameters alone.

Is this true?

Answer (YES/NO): NO